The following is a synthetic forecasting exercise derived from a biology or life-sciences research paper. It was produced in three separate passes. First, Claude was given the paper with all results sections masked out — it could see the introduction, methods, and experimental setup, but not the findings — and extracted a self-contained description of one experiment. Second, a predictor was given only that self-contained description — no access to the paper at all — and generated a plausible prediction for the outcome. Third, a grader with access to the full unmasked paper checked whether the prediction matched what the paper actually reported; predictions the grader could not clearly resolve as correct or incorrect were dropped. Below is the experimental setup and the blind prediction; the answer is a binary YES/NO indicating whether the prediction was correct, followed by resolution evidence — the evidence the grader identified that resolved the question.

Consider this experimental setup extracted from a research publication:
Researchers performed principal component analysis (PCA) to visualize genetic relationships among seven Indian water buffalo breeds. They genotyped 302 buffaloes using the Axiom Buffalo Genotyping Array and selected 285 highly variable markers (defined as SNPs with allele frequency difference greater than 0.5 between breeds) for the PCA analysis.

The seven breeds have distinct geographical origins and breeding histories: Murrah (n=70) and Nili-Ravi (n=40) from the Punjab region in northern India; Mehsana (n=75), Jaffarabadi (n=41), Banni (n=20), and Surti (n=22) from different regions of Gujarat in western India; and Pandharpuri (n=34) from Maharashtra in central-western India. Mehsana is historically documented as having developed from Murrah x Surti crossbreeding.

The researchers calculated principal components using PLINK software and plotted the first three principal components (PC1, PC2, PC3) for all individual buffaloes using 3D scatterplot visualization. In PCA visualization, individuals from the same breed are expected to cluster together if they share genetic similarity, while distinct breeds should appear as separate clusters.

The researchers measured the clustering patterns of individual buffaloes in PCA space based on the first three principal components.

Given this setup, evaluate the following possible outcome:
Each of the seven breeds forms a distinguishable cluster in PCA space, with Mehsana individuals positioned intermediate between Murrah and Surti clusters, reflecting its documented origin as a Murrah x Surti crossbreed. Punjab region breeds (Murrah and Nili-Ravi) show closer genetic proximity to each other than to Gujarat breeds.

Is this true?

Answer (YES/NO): NO